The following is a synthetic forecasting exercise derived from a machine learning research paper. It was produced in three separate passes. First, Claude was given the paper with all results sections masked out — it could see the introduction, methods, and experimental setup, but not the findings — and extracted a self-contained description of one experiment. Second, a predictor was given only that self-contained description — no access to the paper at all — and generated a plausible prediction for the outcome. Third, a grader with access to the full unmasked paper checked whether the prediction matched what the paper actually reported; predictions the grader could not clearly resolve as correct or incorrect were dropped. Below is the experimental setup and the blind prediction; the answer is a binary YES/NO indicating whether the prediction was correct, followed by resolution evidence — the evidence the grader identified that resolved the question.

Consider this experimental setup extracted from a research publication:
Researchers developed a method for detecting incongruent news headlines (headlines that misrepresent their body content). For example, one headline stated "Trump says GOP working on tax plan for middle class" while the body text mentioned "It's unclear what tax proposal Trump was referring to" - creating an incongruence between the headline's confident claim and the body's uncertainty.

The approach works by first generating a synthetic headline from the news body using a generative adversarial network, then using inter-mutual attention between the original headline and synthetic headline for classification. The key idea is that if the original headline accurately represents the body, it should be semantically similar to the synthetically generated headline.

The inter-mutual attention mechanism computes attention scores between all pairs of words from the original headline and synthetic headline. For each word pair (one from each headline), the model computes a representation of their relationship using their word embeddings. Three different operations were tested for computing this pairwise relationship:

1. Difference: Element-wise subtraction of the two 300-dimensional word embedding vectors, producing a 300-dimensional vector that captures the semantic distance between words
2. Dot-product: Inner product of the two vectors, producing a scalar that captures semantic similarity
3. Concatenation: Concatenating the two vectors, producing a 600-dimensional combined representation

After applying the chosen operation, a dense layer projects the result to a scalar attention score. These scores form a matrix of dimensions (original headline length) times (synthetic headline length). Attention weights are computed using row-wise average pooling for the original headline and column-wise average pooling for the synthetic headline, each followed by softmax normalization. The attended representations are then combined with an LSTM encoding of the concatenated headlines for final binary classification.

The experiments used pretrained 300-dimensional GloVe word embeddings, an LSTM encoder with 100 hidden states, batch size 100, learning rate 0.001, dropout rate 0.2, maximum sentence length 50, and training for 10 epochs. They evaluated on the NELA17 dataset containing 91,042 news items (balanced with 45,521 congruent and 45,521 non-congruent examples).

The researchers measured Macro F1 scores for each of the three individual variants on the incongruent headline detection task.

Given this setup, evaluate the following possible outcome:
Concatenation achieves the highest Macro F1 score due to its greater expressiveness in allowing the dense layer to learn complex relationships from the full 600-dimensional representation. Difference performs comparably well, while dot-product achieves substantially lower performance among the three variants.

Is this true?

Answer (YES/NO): NO